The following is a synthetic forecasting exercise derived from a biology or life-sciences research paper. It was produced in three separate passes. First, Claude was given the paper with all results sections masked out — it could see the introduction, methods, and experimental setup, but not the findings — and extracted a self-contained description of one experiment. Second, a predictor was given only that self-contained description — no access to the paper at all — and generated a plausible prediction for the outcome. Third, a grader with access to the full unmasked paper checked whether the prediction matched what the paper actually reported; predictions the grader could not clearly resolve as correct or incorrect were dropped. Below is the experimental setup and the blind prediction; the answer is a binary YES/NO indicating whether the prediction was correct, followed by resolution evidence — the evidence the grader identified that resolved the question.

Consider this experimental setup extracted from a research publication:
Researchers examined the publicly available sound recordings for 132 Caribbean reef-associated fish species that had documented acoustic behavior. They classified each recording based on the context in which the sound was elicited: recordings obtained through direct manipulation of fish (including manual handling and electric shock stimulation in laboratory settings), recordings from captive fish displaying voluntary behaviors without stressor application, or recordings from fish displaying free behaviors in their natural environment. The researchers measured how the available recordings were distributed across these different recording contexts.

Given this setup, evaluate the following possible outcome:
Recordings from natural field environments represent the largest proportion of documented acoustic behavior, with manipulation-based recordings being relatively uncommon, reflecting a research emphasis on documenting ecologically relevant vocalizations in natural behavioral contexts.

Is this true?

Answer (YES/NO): NO